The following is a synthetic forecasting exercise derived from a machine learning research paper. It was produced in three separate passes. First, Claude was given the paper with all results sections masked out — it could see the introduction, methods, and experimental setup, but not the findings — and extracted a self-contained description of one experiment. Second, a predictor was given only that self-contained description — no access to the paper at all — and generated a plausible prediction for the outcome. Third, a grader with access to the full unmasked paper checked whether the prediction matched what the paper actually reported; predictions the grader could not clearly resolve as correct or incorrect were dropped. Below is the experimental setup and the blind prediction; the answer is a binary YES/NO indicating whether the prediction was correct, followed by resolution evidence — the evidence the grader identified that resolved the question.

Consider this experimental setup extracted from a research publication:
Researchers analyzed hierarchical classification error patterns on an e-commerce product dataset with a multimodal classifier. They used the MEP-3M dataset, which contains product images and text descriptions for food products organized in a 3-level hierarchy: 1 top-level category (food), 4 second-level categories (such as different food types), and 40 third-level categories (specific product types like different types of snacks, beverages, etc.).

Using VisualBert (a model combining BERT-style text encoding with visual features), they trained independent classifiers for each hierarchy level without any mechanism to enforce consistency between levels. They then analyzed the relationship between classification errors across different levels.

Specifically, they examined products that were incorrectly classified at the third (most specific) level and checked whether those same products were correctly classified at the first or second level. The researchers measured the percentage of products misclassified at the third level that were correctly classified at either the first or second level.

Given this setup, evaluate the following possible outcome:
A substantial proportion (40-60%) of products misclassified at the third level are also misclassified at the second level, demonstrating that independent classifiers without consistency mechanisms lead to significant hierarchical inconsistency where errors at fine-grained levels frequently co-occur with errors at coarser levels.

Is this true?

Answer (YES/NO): NO